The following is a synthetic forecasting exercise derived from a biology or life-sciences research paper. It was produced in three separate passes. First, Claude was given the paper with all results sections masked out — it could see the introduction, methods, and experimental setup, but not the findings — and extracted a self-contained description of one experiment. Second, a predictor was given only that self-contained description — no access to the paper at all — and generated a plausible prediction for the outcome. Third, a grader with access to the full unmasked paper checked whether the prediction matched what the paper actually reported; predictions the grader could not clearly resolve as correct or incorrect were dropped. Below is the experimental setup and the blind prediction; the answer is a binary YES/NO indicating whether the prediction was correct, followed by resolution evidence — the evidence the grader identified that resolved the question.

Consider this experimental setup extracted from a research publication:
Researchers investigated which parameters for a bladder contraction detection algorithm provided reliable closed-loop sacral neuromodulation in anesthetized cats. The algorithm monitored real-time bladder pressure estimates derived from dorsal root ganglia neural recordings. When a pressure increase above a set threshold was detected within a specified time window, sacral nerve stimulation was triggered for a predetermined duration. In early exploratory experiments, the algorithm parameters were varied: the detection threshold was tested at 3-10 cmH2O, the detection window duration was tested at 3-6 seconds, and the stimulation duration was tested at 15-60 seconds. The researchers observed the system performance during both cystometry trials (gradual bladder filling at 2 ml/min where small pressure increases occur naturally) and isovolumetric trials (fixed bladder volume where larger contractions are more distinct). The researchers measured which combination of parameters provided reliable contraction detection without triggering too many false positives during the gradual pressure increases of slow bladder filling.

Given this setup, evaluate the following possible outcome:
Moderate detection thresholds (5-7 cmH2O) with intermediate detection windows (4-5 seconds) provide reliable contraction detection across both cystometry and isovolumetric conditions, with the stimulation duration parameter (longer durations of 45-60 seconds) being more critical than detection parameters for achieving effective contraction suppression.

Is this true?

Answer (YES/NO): NO